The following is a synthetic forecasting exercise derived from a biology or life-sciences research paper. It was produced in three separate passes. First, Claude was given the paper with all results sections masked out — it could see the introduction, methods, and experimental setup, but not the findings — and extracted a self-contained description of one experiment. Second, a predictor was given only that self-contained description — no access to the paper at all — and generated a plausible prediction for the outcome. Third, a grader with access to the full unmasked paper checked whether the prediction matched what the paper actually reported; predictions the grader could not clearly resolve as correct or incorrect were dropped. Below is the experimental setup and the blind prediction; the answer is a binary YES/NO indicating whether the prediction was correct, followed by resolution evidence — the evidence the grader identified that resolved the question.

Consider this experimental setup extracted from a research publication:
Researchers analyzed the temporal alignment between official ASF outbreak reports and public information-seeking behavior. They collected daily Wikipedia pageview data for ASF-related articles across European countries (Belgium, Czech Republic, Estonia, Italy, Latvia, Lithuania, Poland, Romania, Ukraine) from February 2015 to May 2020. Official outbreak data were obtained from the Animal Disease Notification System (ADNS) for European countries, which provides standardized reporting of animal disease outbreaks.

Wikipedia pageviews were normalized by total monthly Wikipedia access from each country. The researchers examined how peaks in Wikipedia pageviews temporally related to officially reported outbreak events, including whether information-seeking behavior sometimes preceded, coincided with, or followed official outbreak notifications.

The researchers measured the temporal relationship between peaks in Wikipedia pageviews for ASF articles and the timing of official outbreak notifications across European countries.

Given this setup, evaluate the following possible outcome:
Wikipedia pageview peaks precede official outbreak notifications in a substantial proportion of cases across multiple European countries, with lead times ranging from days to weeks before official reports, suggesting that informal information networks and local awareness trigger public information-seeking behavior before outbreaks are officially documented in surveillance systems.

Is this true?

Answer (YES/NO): NO